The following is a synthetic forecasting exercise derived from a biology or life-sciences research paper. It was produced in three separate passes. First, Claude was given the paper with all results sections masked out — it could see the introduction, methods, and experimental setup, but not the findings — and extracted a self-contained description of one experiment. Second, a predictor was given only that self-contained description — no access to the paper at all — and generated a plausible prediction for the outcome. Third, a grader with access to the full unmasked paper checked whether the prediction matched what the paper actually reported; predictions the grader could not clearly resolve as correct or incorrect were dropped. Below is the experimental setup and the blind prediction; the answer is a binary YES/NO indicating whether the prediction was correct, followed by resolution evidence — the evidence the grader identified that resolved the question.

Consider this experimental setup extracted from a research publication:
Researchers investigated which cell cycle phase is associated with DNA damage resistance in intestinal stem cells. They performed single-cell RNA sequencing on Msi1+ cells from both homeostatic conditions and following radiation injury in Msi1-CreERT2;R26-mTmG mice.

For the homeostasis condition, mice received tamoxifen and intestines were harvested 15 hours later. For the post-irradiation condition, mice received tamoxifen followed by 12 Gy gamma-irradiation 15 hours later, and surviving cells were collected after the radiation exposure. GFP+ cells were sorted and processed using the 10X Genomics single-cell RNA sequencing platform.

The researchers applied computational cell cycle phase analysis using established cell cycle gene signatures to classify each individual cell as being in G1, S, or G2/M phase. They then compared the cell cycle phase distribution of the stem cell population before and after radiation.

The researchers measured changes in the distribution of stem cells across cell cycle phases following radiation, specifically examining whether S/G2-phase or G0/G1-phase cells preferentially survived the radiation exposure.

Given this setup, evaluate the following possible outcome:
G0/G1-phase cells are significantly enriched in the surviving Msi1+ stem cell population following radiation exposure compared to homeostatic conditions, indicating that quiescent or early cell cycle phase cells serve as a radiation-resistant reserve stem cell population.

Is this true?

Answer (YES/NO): NO